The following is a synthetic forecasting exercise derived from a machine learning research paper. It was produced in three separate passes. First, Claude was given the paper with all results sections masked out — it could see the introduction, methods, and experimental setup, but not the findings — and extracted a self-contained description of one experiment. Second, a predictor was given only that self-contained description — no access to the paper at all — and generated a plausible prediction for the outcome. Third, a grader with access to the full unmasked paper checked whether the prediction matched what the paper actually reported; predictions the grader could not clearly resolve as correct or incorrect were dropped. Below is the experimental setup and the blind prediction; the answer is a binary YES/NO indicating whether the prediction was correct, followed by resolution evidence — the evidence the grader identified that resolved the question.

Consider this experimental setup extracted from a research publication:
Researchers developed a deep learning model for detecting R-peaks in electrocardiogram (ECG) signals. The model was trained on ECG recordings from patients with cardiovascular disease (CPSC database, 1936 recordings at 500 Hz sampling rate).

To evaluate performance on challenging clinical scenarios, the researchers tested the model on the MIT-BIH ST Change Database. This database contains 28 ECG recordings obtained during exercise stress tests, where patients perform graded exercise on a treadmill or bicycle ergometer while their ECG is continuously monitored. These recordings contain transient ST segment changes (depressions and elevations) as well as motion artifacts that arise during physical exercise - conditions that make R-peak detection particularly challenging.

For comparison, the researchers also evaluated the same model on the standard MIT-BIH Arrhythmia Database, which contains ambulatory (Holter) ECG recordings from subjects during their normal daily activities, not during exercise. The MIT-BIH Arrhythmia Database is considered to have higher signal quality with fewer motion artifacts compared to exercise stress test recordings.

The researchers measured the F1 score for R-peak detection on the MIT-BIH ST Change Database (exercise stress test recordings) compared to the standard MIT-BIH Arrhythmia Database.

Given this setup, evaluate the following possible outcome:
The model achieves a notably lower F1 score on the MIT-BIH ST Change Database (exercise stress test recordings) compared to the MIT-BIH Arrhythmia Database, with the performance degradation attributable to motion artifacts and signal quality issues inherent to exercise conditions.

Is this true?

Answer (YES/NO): NO